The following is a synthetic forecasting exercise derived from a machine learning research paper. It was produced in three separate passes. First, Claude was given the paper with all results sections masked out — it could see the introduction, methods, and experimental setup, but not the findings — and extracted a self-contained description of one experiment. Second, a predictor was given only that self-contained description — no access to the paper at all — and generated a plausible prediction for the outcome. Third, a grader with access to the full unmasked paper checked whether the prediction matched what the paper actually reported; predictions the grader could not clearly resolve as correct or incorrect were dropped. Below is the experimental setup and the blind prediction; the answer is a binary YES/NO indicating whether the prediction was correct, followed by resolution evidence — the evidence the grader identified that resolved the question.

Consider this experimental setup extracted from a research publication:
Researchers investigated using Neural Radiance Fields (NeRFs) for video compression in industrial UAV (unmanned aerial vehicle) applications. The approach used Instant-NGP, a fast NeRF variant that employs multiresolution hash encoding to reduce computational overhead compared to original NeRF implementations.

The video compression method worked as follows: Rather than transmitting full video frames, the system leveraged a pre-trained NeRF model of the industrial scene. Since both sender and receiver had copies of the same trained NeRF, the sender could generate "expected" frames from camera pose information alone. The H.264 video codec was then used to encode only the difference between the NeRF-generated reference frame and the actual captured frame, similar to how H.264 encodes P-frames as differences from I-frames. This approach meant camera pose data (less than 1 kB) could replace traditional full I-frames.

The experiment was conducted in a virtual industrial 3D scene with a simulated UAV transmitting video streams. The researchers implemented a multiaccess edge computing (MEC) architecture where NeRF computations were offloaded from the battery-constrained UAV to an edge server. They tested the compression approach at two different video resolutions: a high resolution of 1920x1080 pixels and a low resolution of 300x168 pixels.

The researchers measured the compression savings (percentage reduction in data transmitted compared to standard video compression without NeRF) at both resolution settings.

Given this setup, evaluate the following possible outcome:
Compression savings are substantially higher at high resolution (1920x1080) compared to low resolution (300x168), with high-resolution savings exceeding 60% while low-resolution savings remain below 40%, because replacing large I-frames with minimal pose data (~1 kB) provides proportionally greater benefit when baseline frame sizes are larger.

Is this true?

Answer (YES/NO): NO